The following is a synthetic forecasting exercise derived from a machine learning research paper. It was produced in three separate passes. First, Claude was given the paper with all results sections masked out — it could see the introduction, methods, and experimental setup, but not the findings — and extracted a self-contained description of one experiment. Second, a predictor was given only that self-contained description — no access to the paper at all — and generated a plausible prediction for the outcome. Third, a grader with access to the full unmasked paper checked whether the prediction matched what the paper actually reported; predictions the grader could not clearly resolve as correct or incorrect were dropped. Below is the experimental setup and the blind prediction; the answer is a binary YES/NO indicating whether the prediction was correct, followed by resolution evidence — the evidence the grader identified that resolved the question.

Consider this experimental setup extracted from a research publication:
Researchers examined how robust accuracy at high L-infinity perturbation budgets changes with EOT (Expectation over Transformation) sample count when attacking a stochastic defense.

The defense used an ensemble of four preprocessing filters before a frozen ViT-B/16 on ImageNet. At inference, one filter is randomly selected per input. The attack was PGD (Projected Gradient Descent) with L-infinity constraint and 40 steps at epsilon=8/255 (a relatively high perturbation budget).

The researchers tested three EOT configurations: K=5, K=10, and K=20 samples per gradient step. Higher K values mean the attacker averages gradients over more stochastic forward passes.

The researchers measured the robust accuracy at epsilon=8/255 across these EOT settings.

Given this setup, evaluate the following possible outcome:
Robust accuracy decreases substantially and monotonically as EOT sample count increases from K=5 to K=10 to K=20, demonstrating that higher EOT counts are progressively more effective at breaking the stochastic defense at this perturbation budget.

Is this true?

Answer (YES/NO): YES